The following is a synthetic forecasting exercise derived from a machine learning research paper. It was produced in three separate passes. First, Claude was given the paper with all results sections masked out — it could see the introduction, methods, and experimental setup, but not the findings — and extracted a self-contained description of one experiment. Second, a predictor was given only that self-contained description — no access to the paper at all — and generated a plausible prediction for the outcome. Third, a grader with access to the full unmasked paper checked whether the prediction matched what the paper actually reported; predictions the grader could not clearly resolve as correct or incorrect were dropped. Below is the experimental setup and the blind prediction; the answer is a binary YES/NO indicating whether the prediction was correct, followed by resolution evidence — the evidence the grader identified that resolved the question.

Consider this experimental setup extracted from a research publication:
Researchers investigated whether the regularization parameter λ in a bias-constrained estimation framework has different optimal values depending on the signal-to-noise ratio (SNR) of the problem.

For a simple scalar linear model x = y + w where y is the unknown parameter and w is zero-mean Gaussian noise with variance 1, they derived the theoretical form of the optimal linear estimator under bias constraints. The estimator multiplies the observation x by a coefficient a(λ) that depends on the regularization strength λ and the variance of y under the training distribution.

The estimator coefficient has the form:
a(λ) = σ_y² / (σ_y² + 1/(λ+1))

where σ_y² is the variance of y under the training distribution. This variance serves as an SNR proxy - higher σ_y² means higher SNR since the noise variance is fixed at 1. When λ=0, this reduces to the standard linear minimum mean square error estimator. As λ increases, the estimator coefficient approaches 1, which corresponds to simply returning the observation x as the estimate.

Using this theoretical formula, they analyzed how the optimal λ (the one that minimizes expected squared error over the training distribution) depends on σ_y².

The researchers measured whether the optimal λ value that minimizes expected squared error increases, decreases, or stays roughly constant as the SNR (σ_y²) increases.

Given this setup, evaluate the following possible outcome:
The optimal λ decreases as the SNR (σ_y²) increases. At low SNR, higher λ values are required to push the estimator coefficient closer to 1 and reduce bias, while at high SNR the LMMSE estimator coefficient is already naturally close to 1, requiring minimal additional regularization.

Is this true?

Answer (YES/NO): NO